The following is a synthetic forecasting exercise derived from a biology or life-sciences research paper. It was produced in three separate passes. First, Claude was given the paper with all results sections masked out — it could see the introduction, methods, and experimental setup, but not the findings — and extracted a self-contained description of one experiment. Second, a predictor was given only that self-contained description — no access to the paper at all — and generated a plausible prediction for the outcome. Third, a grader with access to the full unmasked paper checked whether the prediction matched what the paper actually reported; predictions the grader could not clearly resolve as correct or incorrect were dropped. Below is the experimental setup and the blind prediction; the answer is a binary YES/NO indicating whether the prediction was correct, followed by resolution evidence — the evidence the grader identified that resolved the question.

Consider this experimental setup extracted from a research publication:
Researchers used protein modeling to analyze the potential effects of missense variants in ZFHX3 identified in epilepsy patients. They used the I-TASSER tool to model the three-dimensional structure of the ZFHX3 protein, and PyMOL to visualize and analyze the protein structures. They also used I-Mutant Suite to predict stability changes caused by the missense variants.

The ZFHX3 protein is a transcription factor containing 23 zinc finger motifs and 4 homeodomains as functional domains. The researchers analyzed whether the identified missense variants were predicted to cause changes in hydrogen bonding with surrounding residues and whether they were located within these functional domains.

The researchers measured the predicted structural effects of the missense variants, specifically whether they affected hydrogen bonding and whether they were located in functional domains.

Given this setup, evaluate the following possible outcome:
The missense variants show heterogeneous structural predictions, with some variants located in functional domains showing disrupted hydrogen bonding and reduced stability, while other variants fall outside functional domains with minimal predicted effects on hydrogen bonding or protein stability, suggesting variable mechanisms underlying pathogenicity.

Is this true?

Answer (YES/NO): NO